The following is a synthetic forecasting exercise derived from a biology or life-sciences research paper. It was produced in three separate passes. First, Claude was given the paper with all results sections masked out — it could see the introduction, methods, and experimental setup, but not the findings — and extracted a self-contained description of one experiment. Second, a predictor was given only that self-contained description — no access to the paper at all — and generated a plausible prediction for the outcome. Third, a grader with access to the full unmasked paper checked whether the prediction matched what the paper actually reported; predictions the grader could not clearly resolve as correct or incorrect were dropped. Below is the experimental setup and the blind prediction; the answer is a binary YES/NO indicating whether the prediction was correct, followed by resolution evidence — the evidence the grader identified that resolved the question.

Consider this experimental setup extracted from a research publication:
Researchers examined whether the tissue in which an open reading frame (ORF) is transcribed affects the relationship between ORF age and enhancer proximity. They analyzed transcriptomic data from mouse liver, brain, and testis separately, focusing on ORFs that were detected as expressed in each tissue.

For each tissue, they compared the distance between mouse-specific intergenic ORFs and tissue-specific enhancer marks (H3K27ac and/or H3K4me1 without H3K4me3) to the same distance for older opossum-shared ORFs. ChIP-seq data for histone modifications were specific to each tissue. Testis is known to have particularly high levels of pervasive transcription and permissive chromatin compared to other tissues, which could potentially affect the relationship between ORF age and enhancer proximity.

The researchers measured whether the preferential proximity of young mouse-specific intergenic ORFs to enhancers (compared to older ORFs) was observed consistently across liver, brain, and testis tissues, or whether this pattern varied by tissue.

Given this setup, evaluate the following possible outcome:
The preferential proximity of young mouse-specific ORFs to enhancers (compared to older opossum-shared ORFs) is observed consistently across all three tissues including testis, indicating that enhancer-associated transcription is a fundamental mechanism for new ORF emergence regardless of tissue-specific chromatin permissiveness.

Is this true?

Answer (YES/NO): YES